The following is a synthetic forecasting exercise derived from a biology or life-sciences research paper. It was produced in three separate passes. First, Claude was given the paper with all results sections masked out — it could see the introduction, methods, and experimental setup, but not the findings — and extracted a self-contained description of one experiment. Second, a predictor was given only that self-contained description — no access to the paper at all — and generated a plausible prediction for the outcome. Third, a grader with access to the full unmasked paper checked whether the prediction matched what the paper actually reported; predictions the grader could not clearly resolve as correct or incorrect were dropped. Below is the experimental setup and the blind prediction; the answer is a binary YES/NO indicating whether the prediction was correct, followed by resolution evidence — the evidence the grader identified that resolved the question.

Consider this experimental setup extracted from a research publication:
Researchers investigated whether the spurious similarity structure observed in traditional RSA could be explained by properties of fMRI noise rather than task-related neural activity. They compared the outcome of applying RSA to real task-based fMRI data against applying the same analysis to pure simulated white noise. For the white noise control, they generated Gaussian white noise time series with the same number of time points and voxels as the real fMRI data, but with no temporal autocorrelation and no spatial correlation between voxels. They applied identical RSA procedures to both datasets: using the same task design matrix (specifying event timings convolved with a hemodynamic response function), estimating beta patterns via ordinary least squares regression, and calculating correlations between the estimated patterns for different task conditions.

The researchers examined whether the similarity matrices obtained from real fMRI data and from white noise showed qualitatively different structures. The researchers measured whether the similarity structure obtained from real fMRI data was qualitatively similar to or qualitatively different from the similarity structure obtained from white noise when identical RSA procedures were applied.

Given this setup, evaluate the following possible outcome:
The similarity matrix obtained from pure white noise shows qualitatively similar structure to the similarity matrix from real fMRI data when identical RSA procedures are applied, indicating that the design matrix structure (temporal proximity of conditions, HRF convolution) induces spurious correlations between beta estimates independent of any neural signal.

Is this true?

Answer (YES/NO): YES